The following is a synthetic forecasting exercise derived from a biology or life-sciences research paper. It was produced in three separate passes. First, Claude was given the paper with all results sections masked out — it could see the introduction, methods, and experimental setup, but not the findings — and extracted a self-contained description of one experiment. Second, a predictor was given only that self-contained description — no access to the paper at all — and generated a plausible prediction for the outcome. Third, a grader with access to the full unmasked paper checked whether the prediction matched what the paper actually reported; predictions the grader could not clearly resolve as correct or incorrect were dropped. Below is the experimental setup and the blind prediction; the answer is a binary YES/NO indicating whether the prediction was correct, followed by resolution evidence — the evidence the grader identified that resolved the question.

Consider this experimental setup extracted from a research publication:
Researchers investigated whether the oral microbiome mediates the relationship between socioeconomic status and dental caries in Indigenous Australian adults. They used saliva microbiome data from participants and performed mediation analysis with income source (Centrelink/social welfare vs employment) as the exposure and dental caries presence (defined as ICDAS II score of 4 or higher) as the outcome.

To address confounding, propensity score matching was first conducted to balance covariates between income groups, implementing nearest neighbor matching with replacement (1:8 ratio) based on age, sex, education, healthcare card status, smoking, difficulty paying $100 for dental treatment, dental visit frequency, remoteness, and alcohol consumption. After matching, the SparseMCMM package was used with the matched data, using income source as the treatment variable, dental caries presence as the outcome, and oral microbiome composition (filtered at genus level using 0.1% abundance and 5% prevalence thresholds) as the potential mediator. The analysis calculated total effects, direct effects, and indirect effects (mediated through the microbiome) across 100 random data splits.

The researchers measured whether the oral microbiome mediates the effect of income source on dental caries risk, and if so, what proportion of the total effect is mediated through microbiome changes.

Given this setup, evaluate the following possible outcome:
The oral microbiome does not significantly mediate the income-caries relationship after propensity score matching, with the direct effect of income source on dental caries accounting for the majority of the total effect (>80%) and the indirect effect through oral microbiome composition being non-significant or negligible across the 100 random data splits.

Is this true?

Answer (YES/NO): NO